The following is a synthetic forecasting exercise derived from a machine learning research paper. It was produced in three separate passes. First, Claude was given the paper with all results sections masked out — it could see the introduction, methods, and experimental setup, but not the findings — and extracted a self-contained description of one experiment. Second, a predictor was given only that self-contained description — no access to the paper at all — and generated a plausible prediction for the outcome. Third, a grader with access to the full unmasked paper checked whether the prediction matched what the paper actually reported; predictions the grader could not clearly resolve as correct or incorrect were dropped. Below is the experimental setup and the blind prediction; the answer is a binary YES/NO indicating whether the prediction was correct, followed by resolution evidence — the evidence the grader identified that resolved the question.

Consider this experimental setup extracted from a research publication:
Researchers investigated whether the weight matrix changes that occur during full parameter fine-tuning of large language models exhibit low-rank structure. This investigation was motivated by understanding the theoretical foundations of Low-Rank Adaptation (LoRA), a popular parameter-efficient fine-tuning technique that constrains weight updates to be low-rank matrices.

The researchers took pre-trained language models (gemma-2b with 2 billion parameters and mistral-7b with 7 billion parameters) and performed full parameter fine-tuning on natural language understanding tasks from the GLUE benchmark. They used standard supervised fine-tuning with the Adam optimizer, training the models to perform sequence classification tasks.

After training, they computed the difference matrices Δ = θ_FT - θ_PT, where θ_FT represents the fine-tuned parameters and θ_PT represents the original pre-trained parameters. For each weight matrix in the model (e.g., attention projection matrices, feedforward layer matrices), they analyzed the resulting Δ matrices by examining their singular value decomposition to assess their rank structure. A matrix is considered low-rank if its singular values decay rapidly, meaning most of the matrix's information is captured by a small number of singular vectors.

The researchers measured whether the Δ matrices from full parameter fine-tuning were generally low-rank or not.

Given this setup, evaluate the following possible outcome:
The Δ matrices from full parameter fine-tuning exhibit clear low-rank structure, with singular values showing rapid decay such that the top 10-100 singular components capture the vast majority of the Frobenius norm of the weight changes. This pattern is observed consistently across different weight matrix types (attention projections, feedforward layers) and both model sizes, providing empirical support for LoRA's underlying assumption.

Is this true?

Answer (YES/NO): NO